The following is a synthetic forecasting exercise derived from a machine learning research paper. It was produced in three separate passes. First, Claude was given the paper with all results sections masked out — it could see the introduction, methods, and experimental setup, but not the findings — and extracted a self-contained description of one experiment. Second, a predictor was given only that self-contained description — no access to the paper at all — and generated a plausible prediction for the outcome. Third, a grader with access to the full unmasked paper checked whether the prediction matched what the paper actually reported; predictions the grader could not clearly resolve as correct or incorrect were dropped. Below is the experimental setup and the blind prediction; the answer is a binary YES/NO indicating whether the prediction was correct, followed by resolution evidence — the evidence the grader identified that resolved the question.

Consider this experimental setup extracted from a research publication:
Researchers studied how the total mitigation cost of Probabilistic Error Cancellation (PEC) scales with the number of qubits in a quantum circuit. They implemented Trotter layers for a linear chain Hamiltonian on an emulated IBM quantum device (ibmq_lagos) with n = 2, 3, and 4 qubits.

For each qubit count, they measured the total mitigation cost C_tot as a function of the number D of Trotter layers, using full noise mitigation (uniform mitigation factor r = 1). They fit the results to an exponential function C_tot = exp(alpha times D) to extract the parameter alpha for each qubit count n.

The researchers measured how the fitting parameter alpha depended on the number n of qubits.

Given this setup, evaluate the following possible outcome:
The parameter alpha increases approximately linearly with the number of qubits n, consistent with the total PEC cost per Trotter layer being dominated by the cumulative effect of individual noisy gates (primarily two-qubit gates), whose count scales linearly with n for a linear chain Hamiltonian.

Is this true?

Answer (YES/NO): YES